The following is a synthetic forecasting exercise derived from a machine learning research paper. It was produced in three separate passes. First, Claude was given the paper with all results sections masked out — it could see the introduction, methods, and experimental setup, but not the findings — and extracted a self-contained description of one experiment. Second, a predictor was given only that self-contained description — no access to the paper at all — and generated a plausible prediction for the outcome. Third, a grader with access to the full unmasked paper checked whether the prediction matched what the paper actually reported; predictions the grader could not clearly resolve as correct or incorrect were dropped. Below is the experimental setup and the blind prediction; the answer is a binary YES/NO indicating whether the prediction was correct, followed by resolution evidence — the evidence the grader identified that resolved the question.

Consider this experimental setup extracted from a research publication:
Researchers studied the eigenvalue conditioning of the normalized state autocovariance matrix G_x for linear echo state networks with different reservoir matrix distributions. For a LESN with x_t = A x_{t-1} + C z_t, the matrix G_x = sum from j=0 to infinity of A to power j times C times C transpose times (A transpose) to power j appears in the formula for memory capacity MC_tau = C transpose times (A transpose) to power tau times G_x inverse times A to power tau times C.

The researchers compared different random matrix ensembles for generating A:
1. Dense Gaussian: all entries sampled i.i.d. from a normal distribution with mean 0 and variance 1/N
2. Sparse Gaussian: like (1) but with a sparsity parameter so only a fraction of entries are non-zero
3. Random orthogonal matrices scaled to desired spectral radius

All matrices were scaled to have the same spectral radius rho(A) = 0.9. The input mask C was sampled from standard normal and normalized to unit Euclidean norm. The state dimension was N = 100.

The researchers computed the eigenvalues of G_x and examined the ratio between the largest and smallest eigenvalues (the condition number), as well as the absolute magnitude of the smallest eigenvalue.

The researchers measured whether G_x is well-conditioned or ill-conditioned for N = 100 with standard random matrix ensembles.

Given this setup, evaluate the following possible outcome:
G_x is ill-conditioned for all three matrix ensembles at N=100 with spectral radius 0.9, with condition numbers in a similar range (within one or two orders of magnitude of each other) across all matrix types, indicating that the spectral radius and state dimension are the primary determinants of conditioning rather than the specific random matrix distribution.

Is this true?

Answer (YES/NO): NO